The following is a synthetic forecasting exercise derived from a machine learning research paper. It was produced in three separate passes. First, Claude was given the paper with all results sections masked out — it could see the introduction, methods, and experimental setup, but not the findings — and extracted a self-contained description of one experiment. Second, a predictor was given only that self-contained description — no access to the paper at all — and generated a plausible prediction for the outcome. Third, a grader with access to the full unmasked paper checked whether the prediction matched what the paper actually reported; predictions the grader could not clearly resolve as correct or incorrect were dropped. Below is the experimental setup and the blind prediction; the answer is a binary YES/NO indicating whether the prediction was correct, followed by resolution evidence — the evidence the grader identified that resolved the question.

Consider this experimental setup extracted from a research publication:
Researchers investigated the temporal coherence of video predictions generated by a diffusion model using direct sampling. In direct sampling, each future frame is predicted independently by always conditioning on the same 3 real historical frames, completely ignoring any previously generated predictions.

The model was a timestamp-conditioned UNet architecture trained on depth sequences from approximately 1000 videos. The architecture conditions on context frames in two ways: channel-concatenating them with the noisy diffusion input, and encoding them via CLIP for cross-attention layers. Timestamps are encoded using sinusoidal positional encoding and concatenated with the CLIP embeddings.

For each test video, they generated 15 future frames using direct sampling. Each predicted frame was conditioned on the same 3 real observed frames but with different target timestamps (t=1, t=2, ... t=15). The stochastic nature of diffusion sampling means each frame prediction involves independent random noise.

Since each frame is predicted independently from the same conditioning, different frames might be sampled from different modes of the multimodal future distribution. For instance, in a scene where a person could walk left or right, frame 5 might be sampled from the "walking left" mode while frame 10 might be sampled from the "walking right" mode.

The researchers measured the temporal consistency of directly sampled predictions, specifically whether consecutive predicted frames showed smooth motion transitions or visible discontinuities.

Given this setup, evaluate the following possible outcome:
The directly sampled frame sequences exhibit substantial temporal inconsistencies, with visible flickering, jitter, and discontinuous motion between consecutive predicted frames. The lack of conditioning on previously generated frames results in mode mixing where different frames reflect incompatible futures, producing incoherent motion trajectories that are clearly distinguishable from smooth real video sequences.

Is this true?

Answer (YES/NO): YES